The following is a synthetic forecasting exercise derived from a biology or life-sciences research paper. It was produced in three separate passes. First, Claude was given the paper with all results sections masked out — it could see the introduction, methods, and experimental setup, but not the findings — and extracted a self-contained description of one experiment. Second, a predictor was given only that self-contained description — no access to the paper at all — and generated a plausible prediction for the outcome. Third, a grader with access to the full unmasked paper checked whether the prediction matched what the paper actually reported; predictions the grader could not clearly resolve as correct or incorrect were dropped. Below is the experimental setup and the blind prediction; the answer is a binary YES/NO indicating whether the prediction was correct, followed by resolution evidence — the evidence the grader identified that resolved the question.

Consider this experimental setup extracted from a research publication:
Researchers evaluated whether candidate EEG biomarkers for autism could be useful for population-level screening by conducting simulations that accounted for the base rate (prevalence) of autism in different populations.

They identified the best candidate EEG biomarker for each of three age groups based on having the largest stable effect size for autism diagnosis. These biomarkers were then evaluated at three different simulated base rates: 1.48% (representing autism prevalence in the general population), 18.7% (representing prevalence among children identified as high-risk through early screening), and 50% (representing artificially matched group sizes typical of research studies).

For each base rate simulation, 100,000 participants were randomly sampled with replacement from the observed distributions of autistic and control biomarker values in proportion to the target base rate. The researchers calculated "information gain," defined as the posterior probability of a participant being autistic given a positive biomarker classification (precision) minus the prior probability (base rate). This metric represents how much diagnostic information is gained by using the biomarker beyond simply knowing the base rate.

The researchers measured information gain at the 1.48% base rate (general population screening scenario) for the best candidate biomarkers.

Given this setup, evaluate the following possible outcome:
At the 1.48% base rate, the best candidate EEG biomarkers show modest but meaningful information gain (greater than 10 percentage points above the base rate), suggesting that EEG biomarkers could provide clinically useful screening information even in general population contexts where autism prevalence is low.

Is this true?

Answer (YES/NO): NO